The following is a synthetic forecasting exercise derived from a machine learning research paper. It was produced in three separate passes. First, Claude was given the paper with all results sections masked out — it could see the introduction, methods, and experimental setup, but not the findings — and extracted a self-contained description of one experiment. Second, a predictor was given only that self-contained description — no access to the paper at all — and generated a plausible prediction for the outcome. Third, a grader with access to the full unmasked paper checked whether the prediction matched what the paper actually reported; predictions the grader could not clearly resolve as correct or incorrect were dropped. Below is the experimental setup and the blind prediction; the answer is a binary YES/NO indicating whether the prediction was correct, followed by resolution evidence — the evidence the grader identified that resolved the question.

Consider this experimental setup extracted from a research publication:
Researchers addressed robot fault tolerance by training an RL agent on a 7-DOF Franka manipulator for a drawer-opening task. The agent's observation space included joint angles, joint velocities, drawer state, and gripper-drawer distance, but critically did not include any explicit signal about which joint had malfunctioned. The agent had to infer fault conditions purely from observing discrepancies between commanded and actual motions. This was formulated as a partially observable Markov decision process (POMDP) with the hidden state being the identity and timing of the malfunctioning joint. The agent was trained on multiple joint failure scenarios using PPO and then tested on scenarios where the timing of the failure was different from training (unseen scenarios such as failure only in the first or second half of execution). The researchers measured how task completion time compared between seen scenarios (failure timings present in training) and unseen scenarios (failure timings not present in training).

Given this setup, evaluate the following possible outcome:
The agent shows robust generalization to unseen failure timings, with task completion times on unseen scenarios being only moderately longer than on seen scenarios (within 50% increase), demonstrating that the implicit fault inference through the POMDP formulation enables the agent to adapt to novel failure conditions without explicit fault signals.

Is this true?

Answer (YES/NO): NO